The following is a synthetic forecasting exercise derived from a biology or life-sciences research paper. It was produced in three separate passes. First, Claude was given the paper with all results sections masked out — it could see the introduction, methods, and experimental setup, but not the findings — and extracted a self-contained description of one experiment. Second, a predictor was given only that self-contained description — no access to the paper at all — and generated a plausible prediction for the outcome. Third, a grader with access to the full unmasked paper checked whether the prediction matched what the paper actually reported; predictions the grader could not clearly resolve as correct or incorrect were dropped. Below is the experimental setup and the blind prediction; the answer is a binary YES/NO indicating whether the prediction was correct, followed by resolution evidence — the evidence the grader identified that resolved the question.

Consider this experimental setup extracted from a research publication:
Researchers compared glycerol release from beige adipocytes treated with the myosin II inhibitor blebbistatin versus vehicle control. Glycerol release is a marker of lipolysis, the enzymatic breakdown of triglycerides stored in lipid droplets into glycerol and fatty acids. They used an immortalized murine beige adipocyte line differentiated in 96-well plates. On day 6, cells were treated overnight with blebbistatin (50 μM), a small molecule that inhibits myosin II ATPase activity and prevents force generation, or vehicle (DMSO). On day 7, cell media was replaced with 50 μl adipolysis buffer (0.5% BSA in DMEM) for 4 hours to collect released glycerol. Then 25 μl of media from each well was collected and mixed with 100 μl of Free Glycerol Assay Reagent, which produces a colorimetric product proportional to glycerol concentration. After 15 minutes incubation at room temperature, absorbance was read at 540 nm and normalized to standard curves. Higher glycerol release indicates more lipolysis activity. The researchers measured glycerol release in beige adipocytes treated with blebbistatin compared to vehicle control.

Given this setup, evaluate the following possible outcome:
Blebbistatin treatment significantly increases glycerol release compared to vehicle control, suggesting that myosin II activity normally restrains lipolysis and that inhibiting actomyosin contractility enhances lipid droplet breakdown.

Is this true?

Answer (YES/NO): NO